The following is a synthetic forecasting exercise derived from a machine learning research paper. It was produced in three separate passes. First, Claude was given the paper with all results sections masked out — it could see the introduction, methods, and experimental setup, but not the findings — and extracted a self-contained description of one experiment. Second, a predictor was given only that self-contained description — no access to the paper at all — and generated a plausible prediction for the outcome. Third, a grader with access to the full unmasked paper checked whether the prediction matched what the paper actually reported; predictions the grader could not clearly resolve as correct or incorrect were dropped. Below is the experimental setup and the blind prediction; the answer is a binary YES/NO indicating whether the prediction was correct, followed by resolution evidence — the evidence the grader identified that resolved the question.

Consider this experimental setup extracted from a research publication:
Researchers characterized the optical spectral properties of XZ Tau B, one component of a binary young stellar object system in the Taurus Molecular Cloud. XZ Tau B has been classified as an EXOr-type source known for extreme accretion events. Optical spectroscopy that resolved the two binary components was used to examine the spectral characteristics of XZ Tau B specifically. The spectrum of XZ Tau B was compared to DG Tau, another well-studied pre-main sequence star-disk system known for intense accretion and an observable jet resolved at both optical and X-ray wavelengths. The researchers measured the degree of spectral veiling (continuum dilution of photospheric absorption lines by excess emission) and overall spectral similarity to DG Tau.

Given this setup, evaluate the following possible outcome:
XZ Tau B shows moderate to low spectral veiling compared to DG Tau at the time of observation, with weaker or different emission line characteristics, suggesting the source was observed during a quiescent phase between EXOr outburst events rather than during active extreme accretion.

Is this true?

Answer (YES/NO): NO